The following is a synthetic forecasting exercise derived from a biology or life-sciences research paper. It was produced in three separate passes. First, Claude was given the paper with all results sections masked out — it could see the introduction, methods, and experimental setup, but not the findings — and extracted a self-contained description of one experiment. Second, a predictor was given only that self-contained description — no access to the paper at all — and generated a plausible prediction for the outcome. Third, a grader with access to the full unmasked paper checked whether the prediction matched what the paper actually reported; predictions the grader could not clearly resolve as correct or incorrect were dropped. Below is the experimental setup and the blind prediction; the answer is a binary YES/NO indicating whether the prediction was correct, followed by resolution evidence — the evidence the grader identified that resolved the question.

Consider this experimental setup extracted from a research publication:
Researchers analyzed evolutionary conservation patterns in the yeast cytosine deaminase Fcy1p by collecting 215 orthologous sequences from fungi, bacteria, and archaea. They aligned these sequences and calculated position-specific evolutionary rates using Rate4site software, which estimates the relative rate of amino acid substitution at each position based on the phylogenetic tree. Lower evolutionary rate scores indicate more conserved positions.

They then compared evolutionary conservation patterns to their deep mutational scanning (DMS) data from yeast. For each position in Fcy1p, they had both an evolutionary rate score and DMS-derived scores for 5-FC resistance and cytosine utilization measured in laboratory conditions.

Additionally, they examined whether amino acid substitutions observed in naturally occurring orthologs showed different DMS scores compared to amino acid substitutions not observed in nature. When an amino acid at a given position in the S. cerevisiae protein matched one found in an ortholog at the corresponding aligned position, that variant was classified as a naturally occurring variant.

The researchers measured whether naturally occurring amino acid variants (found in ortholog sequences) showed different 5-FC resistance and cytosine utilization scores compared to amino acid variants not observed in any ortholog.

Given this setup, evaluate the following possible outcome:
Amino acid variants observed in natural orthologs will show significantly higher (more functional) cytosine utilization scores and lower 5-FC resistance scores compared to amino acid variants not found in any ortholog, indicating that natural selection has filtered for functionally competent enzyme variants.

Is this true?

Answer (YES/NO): YES